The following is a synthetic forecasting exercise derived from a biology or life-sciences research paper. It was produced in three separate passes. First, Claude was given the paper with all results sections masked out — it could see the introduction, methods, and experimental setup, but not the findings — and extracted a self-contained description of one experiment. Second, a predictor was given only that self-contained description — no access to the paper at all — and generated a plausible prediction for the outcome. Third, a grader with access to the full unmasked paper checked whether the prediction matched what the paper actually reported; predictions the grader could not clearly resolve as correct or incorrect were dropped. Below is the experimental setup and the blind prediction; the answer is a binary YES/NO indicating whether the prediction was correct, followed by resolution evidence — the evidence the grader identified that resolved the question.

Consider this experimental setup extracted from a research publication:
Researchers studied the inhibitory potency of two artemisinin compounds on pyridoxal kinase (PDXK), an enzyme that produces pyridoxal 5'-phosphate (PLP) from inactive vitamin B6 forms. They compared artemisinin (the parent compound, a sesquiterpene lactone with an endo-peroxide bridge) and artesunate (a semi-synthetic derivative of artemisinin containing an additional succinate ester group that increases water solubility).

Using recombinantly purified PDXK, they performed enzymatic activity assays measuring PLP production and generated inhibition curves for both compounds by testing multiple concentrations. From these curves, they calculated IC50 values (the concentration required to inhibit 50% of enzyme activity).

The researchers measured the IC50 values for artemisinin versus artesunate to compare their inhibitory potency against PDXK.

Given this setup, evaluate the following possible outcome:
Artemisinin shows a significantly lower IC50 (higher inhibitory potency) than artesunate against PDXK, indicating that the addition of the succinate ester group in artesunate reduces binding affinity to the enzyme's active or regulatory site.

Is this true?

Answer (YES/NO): YES